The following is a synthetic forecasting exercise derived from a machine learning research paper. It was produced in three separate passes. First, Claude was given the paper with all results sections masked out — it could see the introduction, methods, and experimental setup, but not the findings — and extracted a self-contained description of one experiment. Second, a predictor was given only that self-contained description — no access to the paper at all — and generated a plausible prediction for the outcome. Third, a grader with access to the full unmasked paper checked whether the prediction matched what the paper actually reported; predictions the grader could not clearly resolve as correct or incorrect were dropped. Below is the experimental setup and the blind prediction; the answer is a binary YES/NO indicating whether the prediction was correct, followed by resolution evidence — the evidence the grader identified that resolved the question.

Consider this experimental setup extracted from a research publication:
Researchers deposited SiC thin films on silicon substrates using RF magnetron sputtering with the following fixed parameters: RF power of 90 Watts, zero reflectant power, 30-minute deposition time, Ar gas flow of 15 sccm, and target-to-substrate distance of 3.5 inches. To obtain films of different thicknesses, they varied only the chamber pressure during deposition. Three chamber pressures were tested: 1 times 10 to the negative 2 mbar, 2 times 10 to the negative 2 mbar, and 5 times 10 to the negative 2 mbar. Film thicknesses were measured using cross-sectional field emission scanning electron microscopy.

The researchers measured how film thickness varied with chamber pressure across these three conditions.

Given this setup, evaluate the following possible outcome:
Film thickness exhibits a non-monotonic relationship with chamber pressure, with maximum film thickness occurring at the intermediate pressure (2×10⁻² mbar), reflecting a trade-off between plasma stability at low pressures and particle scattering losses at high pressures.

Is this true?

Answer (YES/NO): NO